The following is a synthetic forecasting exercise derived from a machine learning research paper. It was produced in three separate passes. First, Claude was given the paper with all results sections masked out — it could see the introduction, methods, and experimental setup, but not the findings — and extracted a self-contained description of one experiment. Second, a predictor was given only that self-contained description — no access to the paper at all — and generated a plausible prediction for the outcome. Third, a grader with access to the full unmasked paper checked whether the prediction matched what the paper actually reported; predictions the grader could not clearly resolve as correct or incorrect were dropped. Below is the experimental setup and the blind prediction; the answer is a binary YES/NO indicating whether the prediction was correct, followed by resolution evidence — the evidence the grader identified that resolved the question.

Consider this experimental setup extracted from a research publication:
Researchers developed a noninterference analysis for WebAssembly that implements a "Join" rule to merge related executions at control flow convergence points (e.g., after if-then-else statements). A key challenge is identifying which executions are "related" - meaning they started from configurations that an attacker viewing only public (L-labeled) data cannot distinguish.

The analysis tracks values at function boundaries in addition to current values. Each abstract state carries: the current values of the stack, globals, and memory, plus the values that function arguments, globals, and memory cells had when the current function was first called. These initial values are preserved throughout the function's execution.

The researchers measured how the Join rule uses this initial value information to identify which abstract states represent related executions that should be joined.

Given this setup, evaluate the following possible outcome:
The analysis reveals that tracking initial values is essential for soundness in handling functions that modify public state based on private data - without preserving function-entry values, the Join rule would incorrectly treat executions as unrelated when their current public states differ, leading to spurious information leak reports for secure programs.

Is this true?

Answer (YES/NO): NO